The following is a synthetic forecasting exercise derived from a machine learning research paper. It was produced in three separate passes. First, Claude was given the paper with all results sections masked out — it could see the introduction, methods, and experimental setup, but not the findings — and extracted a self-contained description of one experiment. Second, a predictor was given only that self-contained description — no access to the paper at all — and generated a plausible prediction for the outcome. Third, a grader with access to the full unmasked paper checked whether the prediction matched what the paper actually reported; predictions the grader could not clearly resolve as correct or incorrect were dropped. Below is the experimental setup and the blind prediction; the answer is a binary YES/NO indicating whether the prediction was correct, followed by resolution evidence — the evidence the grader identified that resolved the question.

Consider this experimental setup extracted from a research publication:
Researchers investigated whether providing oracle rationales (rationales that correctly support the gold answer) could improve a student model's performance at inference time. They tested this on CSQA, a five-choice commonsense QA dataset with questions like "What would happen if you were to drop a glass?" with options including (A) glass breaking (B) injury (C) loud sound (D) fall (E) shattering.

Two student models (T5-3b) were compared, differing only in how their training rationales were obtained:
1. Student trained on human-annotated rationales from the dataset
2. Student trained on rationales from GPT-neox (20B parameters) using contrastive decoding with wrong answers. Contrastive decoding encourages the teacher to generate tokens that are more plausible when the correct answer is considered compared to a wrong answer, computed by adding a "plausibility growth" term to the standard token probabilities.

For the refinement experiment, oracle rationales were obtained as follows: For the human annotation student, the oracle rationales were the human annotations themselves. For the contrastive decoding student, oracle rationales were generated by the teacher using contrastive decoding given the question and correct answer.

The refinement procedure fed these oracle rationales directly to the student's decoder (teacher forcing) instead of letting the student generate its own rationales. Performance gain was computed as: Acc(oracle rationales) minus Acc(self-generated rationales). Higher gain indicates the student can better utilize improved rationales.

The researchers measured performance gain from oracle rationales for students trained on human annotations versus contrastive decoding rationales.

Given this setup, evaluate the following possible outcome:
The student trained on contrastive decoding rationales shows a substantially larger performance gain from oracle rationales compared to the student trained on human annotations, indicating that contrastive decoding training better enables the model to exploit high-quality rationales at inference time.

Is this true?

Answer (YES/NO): YES